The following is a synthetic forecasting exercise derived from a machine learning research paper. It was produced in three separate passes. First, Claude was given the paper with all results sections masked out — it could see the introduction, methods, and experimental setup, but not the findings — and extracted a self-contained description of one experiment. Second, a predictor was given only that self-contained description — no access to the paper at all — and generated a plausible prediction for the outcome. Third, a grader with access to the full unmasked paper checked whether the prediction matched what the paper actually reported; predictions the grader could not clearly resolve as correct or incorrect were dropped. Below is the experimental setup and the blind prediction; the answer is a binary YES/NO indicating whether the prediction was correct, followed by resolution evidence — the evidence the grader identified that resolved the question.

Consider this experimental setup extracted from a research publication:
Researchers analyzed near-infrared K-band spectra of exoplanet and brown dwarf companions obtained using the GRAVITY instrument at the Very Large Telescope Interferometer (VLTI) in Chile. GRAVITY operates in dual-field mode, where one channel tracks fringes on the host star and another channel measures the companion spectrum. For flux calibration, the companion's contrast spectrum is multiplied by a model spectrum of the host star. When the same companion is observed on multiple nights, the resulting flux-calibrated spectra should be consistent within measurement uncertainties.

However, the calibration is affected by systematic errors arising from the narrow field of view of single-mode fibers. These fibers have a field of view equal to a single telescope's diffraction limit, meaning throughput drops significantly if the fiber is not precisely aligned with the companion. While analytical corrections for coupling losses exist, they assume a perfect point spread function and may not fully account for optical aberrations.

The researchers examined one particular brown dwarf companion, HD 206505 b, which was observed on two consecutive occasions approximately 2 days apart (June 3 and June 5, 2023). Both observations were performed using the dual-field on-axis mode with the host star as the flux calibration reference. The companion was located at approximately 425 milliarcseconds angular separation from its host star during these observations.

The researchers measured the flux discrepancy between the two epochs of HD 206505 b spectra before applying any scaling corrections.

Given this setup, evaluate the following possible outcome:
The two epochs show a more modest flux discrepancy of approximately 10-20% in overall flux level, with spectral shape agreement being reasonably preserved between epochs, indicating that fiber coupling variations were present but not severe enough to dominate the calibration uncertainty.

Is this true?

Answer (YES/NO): YES